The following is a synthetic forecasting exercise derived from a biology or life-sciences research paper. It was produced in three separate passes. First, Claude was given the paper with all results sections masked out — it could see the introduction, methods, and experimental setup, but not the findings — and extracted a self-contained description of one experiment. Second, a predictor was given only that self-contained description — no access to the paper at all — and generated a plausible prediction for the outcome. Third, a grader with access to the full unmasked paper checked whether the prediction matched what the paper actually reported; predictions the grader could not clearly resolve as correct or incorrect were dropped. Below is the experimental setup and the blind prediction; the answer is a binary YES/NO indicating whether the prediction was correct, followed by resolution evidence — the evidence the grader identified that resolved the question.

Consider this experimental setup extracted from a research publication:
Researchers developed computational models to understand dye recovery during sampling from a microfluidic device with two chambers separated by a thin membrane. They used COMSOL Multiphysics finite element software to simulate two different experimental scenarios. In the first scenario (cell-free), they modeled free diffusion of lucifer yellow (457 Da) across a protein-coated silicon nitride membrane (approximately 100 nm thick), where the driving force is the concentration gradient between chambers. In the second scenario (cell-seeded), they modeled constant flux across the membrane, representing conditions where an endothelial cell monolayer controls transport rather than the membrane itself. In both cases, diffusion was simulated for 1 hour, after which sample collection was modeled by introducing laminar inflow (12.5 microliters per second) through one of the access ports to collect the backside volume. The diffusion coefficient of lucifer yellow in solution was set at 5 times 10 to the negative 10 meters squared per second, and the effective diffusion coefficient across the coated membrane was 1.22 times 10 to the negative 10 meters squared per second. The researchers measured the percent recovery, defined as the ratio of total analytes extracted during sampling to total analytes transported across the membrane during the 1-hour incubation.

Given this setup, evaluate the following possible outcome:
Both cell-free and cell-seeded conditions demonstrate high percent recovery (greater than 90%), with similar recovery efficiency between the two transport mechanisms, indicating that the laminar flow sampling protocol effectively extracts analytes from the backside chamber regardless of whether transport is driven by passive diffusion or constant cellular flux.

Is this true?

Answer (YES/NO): YES